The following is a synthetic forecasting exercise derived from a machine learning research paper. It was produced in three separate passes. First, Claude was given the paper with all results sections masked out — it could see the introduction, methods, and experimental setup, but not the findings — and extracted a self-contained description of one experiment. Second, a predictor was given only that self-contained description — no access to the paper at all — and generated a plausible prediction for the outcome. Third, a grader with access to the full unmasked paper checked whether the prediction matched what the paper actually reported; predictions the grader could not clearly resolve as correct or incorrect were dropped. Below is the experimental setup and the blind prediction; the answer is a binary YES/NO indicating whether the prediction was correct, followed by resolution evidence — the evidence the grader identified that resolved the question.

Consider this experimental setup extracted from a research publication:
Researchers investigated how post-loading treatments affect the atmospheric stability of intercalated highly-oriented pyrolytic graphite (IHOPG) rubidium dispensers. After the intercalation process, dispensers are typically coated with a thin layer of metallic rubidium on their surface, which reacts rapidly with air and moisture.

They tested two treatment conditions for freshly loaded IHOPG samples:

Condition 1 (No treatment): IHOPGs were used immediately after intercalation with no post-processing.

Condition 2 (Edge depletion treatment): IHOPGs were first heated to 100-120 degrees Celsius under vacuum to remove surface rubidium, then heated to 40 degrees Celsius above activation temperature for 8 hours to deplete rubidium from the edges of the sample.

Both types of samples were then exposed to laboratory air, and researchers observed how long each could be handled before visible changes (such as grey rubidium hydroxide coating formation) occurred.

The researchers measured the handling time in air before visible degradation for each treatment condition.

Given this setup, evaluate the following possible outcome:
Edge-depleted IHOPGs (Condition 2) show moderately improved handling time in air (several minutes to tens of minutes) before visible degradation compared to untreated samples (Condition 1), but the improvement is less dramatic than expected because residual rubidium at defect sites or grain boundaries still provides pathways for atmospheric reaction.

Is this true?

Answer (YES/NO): NO